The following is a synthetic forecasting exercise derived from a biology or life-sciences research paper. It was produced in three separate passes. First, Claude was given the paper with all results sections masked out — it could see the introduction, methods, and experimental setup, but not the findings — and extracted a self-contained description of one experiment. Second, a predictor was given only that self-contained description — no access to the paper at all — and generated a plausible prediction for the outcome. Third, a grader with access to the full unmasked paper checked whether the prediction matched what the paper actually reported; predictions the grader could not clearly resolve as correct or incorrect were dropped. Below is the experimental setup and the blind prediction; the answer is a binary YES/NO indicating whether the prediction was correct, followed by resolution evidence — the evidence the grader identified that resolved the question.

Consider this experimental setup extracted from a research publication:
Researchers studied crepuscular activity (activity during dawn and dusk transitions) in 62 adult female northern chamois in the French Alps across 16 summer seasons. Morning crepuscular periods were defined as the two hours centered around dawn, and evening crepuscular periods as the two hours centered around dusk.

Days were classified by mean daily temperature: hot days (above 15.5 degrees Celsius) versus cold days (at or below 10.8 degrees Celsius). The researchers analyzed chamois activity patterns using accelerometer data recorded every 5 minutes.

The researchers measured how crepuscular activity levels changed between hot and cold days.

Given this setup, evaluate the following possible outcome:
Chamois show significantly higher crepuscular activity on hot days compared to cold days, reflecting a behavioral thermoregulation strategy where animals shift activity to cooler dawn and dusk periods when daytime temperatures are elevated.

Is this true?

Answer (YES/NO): YES